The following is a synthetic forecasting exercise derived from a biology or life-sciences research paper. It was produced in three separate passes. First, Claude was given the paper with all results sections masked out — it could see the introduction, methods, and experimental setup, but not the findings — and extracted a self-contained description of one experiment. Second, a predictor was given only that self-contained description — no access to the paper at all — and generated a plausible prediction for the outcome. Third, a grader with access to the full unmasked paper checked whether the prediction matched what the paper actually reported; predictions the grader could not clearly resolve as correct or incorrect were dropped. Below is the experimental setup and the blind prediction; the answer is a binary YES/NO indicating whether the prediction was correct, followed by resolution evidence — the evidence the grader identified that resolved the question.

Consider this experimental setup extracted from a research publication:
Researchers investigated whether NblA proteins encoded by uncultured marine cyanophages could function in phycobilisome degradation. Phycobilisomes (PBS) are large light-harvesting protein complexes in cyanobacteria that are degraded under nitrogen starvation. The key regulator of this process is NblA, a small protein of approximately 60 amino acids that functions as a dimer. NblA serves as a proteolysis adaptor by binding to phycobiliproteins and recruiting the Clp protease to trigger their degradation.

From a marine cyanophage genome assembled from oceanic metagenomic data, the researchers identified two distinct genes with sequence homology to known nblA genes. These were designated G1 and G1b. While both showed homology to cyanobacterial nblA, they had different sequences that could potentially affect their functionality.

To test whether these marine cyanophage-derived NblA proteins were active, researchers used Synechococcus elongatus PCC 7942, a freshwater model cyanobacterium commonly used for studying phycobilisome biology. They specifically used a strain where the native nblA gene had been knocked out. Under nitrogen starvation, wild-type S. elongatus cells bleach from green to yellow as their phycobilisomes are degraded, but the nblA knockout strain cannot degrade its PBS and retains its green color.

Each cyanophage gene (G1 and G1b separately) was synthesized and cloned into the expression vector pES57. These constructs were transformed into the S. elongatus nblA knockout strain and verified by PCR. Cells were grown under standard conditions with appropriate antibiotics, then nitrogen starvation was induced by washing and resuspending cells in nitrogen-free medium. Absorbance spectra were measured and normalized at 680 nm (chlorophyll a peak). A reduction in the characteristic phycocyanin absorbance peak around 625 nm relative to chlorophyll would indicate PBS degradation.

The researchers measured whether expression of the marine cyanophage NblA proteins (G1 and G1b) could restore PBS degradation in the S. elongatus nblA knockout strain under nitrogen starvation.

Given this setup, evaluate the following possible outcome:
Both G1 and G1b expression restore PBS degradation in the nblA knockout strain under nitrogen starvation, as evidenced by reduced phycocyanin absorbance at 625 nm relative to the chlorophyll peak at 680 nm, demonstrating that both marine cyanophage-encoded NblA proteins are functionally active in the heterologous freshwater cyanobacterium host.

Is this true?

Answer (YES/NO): NO